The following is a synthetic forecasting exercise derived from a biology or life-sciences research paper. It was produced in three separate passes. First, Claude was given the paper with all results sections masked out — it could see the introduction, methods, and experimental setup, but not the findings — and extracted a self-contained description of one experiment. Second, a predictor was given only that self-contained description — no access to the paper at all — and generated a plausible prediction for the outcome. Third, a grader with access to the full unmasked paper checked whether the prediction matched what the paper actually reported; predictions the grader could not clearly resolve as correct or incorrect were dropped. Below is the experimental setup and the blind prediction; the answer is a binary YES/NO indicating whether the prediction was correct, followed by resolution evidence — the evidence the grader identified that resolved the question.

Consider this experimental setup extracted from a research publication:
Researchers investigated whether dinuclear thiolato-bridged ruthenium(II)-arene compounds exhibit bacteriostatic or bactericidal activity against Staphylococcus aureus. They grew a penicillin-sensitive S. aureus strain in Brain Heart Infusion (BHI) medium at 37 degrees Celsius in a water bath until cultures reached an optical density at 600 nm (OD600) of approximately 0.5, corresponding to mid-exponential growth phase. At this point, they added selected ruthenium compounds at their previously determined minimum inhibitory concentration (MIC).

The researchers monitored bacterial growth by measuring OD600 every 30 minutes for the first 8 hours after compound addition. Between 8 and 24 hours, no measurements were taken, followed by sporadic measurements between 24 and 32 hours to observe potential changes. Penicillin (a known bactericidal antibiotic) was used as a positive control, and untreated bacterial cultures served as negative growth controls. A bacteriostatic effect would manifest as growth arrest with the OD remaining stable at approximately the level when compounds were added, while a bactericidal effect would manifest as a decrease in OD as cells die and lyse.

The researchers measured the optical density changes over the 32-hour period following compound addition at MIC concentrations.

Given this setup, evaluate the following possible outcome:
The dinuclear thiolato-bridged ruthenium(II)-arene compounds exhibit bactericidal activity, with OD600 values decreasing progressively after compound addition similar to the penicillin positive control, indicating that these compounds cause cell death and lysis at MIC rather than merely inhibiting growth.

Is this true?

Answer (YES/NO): YES